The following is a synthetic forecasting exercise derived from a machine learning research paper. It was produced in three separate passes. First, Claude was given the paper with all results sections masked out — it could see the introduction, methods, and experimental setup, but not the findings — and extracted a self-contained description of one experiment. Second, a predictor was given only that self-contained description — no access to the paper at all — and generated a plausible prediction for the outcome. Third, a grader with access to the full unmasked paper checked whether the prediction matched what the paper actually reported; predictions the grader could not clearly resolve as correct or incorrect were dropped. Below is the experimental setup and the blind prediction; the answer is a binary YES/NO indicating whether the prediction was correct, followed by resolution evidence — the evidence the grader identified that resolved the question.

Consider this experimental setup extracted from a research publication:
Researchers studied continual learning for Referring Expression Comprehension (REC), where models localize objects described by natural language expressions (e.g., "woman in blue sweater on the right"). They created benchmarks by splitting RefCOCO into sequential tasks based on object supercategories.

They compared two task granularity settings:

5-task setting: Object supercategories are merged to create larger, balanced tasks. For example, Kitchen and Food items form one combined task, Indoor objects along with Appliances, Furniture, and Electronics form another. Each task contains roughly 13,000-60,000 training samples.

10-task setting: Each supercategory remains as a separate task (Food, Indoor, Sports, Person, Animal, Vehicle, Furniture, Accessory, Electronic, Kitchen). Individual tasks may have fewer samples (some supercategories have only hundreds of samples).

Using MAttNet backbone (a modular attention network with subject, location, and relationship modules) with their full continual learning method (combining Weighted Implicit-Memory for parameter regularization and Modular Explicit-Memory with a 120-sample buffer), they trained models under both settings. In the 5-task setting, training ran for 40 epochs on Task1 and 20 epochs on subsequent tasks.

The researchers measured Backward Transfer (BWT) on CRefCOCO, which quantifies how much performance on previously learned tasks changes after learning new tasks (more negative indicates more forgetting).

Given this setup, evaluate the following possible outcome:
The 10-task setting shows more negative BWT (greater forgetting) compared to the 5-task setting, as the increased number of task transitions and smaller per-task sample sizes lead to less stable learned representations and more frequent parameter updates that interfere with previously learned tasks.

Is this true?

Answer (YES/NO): NO